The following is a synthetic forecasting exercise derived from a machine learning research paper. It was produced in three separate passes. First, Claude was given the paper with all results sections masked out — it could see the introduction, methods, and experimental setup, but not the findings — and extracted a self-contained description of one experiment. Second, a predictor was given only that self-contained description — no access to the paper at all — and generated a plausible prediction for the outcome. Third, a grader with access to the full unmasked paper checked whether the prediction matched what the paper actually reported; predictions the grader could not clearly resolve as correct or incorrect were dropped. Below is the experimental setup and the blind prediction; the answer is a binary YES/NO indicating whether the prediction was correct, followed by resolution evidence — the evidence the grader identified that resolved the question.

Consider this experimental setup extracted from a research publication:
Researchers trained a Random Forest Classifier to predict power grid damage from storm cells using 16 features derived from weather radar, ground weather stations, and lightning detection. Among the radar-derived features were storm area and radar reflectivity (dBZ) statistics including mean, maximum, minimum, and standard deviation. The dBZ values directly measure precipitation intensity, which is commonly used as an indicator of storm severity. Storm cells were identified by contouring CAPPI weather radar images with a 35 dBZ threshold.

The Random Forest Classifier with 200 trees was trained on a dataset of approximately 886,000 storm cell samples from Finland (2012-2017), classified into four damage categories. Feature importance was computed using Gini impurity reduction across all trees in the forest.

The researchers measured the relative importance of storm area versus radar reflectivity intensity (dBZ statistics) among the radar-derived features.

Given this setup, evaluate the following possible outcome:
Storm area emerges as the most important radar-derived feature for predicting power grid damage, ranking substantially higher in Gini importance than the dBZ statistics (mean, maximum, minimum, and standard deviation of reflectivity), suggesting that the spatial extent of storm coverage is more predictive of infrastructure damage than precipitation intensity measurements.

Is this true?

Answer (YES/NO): YES